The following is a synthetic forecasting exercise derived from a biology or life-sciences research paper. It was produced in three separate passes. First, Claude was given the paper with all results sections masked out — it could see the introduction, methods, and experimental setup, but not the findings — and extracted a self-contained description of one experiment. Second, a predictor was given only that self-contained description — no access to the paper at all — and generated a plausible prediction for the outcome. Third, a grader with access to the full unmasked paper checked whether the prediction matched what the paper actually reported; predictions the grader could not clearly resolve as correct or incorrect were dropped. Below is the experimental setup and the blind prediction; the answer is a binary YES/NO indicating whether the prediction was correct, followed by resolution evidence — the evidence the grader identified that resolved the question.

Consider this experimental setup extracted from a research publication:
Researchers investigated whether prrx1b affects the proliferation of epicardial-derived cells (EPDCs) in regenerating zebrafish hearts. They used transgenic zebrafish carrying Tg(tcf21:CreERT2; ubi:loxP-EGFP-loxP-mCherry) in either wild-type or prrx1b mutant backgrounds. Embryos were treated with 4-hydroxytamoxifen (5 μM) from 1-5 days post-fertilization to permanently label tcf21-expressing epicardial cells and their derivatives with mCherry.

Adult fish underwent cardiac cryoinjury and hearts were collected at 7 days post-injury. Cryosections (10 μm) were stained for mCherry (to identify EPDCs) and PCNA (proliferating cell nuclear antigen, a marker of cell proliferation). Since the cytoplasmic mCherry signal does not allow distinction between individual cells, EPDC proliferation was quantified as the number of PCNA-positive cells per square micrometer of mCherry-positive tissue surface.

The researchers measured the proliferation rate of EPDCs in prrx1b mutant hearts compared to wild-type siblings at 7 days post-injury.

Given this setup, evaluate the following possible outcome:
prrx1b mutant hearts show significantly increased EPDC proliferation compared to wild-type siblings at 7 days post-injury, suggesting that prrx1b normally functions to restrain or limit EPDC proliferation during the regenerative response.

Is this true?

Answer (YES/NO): NO